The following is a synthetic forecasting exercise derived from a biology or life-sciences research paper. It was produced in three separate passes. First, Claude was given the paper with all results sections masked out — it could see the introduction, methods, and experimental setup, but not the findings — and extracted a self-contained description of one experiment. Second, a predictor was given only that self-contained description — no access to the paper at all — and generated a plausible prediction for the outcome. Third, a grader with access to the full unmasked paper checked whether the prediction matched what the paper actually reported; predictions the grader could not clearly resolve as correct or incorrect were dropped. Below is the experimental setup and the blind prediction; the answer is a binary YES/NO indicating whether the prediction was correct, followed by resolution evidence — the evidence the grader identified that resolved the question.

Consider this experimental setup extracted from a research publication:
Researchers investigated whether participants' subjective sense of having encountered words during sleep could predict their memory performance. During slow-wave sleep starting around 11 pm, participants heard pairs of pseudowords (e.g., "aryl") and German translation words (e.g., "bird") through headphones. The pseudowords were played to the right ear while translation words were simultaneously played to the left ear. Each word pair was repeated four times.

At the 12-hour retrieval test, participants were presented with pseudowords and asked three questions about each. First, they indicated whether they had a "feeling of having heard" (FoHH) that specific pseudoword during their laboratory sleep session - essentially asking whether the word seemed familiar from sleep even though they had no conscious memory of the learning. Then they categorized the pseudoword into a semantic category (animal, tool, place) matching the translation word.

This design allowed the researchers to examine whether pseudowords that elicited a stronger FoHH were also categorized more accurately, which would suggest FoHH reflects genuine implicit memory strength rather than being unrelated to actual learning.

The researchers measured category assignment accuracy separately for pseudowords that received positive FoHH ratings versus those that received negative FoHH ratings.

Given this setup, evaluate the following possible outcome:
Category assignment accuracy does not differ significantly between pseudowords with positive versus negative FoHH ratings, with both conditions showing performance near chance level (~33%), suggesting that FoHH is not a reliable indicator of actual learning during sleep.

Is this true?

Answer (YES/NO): NO